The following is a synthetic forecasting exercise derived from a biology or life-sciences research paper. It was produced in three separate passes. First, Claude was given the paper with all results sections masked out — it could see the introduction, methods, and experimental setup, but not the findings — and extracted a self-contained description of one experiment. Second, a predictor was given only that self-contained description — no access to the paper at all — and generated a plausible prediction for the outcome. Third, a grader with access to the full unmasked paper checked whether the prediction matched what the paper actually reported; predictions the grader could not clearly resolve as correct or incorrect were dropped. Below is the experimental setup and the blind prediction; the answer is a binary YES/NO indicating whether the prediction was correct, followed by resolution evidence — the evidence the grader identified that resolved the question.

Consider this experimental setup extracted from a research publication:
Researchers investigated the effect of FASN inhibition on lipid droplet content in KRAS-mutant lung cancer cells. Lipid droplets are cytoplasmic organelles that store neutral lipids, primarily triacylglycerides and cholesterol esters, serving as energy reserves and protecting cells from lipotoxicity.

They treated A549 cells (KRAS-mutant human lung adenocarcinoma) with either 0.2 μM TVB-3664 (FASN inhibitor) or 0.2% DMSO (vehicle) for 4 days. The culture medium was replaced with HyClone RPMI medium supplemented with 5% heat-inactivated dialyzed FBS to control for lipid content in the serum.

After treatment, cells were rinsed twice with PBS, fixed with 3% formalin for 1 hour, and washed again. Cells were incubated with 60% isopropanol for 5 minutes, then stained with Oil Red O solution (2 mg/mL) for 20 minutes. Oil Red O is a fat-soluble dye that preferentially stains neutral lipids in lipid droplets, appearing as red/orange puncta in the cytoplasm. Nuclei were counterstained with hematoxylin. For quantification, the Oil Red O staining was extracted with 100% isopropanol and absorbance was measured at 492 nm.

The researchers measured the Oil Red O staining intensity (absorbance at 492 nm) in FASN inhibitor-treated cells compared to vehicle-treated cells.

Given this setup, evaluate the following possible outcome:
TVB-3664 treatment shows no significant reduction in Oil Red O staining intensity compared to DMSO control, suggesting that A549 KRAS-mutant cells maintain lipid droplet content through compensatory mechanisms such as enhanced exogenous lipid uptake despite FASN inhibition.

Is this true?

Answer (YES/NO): NO